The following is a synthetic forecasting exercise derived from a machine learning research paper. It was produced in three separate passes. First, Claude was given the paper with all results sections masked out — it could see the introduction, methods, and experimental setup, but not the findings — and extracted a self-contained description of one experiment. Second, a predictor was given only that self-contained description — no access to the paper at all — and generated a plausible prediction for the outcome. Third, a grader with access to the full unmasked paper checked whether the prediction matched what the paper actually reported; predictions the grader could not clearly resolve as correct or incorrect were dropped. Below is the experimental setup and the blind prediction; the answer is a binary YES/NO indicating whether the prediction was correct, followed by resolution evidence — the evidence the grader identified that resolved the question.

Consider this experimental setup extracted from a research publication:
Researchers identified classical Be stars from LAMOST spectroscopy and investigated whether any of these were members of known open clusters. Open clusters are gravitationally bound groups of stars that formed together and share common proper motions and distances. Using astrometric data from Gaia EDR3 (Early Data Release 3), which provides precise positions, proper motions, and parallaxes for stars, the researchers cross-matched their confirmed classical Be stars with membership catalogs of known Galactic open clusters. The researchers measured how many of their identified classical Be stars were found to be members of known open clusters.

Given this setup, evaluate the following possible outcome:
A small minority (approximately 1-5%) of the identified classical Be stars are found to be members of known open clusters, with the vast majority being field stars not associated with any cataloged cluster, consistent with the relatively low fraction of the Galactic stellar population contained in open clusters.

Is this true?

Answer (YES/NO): NO